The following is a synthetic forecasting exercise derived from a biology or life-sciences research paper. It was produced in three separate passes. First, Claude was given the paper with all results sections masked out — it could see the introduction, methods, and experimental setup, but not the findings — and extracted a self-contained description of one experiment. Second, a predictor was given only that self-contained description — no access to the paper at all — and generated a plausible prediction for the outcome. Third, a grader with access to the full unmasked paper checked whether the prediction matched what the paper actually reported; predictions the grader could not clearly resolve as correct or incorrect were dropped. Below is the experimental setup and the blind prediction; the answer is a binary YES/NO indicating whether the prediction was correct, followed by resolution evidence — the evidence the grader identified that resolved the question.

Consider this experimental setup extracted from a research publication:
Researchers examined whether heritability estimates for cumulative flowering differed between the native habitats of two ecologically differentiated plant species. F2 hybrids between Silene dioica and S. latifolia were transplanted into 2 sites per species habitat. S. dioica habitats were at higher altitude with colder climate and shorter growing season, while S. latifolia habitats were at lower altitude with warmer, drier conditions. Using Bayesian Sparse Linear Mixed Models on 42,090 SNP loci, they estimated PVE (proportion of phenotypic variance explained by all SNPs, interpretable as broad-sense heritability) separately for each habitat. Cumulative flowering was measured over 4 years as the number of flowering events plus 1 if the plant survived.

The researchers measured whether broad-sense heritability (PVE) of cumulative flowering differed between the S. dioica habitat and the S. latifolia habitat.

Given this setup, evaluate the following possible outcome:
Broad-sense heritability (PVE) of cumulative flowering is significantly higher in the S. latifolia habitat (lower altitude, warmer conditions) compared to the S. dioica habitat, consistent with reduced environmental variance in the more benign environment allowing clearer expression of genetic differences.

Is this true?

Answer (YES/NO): NO